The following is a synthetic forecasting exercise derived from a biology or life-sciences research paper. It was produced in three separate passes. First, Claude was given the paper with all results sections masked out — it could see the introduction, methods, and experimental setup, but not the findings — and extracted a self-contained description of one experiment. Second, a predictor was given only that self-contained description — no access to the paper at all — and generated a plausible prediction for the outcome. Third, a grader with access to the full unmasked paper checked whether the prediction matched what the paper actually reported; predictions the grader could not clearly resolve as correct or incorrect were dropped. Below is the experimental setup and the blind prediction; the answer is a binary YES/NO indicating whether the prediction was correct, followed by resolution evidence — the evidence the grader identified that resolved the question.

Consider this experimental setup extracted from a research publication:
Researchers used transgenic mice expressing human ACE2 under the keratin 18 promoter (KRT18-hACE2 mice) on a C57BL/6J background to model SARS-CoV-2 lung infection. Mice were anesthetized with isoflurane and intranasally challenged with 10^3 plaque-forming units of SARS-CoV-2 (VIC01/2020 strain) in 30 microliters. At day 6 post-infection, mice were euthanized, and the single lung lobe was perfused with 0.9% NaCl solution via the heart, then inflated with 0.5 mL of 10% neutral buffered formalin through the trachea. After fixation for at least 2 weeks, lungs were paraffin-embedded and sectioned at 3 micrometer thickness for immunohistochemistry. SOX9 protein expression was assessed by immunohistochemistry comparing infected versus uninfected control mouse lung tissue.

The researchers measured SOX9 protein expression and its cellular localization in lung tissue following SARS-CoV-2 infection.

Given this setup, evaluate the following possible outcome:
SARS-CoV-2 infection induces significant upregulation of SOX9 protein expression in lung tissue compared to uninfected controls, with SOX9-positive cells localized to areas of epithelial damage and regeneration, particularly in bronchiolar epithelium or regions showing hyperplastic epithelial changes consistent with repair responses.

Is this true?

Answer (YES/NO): NO